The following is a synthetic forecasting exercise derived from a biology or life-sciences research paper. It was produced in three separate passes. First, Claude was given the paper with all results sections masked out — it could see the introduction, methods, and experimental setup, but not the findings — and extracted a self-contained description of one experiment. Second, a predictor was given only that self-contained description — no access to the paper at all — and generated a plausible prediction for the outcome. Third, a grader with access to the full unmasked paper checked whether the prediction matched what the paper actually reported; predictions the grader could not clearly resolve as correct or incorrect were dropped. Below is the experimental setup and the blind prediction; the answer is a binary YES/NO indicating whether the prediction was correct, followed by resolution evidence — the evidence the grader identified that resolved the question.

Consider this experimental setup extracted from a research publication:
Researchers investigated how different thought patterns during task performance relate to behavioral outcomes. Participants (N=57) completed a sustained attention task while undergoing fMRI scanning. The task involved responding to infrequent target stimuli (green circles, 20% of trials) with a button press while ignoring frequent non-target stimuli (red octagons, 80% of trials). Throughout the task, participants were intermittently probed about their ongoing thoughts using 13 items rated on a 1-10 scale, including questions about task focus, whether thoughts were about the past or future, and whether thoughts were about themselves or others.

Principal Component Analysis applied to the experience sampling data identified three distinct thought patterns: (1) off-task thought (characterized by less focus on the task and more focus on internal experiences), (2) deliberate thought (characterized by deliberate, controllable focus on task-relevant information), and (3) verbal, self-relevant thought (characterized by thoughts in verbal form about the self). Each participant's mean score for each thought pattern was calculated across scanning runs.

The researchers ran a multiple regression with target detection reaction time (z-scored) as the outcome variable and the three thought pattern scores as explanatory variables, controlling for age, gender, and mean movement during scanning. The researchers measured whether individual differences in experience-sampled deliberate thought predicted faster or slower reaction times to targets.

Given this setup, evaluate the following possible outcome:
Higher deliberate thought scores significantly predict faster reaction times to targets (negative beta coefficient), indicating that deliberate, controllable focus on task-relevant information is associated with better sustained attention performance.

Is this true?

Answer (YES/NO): YES